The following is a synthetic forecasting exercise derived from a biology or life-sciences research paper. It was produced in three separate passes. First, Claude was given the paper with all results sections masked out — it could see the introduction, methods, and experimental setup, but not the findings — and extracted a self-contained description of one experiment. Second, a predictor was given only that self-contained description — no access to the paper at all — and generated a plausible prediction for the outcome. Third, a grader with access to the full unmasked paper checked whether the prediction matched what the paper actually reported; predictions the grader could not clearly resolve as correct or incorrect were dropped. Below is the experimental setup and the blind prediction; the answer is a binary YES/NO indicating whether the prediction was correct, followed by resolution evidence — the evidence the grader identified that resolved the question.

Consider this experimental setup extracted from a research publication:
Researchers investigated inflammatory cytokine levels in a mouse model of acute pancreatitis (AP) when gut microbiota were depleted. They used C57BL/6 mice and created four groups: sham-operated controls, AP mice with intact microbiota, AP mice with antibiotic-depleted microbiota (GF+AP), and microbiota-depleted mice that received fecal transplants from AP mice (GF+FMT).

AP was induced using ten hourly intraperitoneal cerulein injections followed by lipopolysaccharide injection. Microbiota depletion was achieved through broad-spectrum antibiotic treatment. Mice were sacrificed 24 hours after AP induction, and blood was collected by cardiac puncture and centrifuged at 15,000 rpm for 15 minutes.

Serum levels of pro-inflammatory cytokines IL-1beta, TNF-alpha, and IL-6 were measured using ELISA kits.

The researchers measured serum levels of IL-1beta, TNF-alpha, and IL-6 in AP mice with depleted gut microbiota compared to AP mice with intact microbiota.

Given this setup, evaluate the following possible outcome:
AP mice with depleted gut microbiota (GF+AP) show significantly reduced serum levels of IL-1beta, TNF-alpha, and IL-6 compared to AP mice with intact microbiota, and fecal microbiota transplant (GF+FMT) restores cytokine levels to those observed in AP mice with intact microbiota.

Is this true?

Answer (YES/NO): NO